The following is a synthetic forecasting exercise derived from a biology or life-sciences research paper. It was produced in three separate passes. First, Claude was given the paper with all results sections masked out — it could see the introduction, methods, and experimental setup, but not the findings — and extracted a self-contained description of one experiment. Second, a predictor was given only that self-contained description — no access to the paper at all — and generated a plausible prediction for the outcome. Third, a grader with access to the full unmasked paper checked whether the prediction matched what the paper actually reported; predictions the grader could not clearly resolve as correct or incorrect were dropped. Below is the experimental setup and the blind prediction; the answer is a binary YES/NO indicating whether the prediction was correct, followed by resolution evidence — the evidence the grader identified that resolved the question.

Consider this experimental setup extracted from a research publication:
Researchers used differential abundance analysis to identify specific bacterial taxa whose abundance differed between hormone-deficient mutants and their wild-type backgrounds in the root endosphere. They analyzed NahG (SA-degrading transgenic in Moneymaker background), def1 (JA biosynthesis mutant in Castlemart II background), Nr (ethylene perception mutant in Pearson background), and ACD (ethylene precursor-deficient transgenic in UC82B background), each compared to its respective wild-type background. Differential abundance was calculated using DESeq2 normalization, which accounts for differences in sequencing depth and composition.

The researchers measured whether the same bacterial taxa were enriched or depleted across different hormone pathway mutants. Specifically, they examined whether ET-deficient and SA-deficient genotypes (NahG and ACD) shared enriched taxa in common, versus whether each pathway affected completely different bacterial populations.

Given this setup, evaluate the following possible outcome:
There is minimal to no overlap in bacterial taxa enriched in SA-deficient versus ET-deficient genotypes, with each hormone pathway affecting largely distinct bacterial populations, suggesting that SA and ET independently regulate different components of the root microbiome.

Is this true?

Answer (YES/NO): NO